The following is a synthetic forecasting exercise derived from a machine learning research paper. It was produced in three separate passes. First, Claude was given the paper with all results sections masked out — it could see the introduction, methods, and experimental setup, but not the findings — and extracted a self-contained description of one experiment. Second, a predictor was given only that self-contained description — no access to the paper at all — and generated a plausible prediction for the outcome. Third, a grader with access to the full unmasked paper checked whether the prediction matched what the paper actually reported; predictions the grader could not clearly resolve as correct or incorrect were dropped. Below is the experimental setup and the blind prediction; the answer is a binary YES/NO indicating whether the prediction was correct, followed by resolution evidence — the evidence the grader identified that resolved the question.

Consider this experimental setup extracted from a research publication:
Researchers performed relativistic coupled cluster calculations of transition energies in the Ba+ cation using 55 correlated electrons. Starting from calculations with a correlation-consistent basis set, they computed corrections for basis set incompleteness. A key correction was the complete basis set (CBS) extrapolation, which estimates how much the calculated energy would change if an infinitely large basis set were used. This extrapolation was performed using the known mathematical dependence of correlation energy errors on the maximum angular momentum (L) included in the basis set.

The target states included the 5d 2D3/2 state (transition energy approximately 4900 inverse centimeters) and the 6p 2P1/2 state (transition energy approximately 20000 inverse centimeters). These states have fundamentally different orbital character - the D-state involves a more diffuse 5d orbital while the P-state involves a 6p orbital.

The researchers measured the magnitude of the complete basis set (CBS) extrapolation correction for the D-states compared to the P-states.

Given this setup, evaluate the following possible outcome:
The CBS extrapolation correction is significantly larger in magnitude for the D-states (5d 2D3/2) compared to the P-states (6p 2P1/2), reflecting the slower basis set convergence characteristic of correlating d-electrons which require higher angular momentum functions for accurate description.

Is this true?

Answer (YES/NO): YES